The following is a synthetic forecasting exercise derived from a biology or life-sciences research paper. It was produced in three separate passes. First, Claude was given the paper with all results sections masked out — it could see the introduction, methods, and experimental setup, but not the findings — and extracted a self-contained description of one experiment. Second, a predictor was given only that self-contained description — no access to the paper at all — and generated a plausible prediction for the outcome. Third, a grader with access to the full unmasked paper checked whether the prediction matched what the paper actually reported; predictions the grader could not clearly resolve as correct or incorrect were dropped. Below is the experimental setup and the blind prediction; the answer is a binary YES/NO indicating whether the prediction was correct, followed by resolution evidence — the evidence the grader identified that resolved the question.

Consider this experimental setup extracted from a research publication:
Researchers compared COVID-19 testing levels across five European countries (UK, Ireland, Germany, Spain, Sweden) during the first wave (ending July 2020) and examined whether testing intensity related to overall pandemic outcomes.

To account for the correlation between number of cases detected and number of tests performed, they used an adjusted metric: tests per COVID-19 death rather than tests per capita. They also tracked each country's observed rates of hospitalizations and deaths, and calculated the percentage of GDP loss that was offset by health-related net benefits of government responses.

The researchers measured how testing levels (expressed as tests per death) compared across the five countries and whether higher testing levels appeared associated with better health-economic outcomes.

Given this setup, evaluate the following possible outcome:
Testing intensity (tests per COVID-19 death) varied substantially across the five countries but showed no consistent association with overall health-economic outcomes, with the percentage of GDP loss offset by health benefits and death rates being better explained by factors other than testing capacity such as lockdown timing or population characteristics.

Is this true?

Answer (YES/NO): NO